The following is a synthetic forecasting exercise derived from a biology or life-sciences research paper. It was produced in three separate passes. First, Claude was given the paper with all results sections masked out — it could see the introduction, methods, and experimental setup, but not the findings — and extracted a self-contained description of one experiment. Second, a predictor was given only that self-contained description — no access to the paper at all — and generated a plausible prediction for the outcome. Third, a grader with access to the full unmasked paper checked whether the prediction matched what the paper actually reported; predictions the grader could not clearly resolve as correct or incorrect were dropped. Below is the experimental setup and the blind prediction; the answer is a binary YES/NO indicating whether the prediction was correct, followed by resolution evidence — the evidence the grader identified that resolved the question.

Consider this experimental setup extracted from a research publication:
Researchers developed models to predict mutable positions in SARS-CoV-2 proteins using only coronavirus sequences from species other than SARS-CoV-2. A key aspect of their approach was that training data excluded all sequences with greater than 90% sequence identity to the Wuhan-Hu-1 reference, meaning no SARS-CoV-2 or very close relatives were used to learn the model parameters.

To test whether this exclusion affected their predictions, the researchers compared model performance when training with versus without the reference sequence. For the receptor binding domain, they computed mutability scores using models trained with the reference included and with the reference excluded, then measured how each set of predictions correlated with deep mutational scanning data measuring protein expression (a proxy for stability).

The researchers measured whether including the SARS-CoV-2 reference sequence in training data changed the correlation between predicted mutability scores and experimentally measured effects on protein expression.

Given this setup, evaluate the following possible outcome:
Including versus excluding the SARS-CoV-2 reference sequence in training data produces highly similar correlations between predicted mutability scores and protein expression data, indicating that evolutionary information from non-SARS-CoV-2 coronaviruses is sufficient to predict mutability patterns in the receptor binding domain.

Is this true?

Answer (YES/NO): YES